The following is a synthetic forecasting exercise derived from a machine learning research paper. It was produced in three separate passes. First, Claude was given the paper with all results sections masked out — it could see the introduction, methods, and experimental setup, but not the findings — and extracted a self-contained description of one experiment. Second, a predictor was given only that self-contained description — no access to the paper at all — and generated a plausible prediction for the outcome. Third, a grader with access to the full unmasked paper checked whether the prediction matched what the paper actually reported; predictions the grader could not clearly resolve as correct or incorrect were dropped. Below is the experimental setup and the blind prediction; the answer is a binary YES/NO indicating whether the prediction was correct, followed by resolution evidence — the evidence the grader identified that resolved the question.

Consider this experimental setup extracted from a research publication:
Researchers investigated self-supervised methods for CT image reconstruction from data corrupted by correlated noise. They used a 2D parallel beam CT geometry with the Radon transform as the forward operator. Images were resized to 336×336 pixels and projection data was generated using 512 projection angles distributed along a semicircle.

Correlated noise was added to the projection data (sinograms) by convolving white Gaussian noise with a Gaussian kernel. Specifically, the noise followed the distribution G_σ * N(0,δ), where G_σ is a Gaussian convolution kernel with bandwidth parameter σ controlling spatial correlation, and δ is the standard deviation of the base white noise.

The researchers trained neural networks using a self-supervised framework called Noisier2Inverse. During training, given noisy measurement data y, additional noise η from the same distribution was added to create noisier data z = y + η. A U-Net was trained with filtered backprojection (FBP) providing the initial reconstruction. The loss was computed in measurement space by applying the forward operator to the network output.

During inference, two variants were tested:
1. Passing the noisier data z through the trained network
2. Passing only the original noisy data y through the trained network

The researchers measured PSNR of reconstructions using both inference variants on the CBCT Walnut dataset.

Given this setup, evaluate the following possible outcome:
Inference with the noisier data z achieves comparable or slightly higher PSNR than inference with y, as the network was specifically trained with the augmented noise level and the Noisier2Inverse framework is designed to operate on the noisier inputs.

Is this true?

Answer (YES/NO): NO